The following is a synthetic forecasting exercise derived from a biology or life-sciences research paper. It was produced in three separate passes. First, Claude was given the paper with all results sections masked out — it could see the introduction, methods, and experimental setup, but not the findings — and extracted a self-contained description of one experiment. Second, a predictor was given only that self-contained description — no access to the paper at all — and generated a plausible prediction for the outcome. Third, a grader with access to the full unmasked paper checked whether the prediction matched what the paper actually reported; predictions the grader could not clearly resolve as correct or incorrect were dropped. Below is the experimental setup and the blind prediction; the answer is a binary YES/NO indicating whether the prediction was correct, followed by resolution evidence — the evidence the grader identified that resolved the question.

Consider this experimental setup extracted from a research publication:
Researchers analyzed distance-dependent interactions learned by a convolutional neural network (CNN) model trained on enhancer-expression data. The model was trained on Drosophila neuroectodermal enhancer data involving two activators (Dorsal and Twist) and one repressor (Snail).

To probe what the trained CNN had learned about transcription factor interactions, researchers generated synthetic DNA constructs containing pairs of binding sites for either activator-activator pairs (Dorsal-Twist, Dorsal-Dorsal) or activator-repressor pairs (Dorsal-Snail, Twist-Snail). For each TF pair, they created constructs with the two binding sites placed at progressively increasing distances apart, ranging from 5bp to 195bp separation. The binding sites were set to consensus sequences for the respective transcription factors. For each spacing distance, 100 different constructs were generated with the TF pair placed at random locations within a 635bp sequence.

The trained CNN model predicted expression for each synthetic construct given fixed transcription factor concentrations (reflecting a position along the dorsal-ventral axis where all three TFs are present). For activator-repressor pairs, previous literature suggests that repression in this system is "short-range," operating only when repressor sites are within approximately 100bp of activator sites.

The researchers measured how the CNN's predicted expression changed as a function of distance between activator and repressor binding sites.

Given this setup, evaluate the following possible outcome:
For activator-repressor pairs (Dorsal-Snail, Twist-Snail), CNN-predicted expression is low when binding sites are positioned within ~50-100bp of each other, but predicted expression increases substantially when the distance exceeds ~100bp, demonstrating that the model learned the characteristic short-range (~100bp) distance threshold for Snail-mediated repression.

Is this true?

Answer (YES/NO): NO